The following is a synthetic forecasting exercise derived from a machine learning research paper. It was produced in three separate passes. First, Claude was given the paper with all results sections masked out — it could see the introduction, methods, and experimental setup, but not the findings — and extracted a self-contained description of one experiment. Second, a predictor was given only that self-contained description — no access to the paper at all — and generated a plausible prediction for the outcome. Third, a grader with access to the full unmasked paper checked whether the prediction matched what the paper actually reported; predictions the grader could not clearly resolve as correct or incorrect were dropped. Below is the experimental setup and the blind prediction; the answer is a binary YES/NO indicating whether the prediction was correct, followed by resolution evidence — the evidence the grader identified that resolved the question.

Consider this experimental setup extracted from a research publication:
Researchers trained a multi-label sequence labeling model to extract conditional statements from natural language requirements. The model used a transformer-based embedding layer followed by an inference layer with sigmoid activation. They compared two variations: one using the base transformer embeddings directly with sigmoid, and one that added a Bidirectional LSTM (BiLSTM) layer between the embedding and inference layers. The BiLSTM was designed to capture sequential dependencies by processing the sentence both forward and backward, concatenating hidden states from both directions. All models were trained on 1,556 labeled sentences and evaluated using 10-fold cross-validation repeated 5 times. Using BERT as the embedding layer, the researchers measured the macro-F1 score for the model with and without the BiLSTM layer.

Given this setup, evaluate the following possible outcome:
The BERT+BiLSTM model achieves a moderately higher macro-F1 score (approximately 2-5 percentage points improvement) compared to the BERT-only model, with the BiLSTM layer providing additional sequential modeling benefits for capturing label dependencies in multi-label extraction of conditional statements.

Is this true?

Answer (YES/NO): NO